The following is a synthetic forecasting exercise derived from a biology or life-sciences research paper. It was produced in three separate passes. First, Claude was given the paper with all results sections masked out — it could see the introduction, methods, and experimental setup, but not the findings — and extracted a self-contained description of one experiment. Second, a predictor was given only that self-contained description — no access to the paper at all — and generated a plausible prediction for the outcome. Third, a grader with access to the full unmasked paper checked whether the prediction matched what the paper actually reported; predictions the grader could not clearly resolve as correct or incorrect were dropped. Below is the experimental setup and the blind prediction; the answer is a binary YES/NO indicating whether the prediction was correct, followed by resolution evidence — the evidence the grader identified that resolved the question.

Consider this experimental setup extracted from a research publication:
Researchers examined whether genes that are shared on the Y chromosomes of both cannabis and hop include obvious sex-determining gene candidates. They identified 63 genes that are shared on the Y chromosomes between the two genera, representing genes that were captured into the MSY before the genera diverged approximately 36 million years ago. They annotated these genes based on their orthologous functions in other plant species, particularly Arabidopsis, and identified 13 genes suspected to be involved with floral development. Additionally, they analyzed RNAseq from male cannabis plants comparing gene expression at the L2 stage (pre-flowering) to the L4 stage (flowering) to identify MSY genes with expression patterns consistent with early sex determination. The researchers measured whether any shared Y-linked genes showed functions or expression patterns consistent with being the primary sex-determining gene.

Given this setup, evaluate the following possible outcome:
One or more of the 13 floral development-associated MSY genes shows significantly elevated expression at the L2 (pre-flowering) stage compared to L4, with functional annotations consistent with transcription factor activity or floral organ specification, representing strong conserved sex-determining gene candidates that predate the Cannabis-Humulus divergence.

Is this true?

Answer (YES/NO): NO